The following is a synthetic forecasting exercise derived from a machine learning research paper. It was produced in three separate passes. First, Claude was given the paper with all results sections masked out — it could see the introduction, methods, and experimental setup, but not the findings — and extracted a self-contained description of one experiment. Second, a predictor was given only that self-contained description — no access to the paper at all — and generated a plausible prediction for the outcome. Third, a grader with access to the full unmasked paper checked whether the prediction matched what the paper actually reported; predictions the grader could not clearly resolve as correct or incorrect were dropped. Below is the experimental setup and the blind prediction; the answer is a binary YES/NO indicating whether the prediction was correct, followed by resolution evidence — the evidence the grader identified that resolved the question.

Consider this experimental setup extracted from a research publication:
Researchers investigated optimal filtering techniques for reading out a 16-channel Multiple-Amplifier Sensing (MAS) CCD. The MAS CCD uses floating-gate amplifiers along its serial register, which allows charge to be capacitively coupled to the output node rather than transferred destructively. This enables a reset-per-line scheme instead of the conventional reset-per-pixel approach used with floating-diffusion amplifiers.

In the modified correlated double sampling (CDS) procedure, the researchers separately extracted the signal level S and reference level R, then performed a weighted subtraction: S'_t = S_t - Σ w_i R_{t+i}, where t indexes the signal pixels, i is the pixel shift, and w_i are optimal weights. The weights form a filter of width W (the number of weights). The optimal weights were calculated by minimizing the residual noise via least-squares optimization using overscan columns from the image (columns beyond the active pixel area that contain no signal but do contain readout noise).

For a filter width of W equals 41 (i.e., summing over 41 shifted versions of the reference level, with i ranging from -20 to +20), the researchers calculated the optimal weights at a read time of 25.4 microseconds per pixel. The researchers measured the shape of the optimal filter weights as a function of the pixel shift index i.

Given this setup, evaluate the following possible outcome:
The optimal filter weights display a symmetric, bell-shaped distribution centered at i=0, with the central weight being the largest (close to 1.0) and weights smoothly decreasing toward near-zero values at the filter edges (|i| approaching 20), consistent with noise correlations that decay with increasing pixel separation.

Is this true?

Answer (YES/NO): NO